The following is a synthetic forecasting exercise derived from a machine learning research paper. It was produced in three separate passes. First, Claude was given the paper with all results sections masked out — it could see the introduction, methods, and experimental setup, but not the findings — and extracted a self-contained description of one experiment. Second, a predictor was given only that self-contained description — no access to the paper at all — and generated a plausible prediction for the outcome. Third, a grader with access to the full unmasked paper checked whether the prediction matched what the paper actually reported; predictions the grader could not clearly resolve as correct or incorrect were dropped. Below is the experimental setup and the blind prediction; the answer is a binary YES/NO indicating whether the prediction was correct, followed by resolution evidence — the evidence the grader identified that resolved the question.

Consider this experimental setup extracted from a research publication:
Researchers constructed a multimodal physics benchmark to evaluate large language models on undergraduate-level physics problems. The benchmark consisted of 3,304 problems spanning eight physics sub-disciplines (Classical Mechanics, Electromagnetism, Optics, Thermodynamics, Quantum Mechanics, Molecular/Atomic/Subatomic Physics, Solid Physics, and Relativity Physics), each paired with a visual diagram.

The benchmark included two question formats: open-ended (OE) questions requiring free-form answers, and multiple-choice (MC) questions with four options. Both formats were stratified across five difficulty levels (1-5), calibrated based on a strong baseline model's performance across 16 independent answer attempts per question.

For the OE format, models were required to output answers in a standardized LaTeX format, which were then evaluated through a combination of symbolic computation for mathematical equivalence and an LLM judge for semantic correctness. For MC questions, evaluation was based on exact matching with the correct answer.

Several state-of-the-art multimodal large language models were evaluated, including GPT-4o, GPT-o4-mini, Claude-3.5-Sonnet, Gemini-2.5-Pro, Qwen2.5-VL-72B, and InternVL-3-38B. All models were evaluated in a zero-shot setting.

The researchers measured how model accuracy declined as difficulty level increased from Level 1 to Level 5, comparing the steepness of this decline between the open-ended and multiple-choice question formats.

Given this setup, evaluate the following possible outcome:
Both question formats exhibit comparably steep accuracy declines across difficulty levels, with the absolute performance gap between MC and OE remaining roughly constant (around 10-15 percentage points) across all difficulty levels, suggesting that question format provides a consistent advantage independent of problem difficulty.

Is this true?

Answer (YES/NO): NO